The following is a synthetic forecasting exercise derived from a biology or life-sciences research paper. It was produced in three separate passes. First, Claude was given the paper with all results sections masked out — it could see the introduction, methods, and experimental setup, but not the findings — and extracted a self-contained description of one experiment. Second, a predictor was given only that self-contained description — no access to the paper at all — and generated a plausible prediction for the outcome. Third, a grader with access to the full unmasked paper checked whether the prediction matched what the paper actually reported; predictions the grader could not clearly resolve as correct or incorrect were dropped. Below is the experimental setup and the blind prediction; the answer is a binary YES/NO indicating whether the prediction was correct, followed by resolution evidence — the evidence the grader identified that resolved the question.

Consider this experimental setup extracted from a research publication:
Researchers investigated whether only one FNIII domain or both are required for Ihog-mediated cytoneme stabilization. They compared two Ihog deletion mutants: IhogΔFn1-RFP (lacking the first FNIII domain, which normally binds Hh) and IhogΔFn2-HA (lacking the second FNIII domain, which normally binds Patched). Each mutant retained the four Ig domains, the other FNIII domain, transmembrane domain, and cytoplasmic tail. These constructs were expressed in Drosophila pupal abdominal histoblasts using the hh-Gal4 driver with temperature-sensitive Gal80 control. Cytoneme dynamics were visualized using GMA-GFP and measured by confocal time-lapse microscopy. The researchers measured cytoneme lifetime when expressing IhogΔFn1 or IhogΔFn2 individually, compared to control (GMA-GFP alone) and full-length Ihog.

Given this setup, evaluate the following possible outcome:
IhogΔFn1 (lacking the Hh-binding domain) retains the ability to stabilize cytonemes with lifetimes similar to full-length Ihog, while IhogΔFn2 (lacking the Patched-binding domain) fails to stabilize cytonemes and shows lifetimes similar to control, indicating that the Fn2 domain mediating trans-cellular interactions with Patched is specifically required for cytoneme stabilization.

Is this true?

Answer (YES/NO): NO